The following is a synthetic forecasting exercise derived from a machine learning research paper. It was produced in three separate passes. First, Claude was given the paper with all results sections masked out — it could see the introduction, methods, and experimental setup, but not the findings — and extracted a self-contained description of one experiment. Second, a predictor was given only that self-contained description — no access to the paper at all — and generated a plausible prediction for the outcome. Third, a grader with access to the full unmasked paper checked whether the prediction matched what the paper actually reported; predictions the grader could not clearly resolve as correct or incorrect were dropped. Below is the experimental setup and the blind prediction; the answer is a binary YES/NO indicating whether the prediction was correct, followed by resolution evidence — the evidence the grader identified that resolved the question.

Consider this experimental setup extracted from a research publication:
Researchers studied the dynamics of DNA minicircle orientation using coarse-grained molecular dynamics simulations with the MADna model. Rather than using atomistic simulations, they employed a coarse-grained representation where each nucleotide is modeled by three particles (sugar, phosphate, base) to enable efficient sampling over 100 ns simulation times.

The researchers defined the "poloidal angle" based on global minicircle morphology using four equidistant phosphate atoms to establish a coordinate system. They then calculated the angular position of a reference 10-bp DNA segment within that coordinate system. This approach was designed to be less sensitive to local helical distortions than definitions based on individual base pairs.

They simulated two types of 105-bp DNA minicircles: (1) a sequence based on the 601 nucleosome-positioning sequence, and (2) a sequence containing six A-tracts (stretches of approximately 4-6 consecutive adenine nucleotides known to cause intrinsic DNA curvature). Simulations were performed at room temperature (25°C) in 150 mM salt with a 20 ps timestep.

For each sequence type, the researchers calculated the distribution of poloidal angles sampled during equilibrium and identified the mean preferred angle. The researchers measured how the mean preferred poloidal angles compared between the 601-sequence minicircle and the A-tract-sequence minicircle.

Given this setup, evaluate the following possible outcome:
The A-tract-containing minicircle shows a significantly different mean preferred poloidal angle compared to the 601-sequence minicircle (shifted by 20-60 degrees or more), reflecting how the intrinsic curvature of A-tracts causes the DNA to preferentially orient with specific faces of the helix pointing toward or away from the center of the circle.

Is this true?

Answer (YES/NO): YES